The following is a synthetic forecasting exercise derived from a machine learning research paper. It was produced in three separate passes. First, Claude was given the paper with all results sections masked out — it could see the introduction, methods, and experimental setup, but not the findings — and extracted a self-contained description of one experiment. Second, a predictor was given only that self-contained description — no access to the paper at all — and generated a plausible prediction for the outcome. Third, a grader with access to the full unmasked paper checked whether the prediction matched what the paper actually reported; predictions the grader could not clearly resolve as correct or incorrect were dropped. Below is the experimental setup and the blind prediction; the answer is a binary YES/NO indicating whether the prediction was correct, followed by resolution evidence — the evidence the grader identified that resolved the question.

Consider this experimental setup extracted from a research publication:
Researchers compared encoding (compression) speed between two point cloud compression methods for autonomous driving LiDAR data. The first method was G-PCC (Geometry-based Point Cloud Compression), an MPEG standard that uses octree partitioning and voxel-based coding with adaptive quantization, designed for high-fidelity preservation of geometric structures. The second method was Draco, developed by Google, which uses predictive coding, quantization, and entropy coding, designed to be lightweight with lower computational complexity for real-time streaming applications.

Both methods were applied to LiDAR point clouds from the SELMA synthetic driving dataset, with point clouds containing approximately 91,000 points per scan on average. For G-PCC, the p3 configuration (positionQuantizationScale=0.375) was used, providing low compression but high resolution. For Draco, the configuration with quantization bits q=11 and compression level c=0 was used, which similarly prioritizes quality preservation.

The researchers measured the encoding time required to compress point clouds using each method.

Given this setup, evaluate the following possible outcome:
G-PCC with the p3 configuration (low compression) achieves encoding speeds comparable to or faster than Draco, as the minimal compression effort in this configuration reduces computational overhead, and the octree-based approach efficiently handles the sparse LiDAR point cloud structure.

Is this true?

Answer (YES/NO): NO